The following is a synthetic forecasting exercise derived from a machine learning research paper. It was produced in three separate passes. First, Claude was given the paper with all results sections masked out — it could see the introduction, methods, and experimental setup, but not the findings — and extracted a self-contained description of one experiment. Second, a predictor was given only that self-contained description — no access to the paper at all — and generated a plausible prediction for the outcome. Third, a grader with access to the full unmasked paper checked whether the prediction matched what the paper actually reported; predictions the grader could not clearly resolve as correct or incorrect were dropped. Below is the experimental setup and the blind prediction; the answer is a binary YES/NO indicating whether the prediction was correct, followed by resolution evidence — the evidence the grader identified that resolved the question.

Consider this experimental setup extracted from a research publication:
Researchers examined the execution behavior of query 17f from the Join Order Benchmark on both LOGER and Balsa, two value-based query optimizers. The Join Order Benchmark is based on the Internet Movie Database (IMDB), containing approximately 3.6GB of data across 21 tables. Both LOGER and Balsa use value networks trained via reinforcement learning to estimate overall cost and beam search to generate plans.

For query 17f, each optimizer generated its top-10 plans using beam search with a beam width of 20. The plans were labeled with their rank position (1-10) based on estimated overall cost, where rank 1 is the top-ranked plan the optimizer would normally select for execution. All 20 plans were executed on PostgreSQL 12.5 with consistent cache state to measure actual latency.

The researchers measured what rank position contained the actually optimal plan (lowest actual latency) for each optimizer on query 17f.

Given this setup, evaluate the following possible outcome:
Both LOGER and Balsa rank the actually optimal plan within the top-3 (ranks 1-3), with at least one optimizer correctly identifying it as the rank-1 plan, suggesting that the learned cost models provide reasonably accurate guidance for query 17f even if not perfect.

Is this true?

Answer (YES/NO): NO